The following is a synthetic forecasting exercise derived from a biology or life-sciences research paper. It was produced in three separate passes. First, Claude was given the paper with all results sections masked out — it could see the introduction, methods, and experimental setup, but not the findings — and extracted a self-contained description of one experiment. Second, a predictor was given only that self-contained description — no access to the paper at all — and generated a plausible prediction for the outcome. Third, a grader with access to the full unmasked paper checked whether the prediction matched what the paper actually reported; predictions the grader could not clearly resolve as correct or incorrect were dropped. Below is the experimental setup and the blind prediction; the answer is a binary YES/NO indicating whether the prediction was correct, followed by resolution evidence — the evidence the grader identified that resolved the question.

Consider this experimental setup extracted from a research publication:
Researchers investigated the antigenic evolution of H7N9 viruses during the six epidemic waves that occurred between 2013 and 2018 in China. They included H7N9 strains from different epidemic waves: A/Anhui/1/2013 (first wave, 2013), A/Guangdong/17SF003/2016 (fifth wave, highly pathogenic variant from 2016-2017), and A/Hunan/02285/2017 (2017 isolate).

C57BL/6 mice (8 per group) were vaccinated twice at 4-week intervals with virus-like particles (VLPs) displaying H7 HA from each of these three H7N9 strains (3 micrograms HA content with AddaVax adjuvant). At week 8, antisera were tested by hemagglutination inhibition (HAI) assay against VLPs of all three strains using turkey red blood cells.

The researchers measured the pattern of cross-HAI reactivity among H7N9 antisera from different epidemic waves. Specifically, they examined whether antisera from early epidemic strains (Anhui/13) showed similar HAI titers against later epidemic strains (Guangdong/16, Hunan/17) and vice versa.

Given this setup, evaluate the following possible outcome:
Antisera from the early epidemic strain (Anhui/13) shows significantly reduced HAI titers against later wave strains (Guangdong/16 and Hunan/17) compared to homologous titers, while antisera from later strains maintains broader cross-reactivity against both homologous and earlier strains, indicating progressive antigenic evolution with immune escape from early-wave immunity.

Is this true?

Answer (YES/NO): NO